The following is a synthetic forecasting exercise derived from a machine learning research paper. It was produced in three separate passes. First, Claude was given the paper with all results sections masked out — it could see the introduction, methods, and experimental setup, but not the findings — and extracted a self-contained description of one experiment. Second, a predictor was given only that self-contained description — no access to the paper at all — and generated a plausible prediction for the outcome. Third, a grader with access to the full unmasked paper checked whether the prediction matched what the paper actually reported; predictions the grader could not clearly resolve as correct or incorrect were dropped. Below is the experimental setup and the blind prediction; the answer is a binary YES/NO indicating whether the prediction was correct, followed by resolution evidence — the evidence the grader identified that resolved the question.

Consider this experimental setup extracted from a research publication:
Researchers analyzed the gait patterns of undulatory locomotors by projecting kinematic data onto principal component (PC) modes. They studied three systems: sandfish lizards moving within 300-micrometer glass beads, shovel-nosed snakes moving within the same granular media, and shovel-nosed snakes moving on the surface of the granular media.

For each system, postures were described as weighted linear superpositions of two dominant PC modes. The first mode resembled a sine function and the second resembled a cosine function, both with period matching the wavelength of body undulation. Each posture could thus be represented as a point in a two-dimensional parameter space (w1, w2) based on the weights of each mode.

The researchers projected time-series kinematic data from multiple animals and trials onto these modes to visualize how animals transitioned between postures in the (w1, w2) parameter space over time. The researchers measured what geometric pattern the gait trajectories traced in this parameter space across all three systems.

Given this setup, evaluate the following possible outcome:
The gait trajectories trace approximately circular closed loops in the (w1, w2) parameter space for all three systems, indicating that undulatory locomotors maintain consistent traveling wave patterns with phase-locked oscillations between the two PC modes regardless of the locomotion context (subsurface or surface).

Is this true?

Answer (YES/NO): YES